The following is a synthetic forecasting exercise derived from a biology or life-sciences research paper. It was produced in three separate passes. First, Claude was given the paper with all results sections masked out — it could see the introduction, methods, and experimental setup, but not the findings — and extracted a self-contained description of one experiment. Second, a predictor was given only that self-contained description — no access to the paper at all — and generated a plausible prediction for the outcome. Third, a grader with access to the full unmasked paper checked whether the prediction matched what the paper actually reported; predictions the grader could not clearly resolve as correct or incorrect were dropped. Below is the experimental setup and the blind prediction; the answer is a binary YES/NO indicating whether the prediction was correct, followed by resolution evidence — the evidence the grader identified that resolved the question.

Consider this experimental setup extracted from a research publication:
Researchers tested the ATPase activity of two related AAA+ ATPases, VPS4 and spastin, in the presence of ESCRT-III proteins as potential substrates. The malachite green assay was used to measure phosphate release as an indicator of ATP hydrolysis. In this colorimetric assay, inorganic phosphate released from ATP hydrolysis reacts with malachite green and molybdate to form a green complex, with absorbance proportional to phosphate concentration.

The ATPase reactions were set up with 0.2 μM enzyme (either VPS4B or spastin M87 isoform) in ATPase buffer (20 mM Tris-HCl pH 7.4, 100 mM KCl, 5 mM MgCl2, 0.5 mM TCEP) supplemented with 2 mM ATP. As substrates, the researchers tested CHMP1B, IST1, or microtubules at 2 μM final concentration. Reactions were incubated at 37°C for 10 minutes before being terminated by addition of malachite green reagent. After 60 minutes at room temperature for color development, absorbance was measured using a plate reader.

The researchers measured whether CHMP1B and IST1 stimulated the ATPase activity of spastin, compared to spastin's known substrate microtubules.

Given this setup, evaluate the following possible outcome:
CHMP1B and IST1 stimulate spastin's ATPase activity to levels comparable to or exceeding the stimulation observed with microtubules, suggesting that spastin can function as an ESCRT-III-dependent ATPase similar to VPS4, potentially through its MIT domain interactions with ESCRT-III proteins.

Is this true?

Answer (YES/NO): NO